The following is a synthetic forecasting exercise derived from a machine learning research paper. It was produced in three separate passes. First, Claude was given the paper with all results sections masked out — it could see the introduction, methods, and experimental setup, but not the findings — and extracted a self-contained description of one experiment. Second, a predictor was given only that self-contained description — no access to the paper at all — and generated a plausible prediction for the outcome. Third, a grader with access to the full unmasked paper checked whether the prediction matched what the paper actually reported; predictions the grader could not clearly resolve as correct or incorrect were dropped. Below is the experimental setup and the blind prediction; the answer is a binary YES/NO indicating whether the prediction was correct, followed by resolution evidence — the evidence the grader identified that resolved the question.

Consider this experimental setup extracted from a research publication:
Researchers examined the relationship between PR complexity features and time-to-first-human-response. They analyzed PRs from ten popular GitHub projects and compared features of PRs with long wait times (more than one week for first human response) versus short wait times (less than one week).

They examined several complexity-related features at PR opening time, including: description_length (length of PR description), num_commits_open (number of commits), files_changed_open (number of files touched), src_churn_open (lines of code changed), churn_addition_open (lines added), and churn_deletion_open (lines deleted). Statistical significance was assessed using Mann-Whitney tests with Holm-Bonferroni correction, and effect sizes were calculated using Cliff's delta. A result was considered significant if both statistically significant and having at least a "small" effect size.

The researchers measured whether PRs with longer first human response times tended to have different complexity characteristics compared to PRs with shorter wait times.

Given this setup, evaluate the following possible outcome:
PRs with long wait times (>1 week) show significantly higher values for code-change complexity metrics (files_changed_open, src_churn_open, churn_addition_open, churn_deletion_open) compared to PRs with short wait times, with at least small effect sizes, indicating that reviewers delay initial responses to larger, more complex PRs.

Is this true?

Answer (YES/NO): YES